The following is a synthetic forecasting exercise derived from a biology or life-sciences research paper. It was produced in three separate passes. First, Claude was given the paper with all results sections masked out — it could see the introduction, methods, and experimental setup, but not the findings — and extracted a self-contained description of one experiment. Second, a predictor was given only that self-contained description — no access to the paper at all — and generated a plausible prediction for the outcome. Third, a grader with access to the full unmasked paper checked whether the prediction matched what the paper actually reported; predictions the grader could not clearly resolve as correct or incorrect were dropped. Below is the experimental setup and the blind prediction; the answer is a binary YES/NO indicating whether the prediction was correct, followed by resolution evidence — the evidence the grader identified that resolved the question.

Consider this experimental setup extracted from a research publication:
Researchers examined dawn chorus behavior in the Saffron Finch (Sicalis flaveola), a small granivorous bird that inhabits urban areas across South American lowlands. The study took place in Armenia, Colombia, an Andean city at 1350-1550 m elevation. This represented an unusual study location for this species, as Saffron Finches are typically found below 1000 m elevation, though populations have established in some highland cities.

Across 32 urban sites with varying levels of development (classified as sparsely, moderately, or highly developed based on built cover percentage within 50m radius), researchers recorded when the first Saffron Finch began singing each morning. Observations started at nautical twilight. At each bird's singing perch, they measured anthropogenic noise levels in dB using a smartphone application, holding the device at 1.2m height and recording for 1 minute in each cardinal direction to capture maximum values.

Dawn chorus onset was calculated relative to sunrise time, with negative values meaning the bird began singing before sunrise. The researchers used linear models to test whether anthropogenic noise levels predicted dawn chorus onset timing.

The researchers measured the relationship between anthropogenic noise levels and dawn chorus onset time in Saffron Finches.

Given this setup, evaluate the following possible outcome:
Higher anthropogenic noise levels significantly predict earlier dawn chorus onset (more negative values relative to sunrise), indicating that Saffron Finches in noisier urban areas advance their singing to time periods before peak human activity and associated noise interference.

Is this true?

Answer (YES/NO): NO